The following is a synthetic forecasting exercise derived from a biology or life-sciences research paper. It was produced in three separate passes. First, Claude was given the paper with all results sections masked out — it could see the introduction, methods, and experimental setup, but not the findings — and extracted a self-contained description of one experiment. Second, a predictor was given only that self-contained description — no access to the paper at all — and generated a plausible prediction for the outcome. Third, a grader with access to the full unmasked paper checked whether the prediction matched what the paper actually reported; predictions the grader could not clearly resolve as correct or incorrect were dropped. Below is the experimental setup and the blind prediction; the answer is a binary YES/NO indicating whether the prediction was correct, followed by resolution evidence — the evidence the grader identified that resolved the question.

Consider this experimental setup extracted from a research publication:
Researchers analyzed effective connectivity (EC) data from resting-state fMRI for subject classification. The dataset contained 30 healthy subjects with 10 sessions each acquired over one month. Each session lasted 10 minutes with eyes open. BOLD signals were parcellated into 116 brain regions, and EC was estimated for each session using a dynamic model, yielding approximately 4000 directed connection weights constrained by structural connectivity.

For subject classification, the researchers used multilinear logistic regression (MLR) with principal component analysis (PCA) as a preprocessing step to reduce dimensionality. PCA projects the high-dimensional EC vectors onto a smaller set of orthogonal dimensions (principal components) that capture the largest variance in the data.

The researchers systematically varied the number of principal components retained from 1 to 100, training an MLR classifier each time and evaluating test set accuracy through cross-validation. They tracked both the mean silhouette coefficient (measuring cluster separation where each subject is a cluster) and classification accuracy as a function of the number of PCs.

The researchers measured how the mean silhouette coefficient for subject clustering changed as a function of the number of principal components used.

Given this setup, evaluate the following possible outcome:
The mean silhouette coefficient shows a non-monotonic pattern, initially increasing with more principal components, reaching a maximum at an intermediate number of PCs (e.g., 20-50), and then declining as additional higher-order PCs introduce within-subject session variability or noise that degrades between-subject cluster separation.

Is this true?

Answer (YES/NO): YES